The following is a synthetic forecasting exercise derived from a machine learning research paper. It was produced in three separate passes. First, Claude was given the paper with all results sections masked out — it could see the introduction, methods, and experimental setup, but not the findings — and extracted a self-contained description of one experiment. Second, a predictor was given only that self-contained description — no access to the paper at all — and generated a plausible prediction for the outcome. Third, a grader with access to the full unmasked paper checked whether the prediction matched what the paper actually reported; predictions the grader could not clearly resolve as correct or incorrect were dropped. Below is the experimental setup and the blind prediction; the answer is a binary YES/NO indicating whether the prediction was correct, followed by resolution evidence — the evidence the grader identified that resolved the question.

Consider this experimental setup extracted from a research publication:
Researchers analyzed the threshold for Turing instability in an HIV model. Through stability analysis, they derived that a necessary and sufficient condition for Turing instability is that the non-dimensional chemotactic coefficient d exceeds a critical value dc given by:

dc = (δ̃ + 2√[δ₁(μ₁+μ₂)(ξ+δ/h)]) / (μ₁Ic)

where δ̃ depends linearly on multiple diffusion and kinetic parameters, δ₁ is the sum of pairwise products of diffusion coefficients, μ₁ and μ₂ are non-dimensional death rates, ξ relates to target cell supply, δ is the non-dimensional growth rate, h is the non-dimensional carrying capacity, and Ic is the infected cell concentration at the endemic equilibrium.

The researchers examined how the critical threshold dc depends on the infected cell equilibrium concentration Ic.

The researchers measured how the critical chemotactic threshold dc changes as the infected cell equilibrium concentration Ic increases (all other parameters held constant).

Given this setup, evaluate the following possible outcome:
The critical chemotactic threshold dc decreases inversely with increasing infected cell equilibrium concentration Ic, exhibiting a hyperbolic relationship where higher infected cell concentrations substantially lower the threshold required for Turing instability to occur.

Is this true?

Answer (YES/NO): YES